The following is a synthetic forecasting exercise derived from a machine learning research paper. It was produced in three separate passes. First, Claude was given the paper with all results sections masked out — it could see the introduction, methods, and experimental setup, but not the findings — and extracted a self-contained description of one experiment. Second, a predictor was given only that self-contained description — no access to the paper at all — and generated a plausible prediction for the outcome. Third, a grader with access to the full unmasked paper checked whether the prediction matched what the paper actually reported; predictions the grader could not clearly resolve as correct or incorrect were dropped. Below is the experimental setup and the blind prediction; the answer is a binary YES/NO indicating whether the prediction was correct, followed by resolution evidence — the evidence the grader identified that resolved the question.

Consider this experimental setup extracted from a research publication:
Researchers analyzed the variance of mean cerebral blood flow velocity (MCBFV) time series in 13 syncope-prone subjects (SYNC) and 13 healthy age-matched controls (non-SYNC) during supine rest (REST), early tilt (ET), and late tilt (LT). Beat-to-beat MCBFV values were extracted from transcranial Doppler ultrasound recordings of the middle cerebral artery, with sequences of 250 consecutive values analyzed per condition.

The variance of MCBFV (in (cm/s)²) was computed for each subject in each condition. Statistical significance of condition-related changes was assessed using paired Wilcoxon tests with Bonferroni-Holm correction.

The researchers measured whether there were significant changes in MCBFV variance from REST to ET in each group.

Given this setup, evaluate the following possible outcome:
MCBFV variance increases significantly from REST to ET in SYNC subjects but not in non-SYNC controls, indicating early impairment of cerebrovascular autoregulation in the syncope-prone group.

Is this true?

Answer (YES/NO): NO